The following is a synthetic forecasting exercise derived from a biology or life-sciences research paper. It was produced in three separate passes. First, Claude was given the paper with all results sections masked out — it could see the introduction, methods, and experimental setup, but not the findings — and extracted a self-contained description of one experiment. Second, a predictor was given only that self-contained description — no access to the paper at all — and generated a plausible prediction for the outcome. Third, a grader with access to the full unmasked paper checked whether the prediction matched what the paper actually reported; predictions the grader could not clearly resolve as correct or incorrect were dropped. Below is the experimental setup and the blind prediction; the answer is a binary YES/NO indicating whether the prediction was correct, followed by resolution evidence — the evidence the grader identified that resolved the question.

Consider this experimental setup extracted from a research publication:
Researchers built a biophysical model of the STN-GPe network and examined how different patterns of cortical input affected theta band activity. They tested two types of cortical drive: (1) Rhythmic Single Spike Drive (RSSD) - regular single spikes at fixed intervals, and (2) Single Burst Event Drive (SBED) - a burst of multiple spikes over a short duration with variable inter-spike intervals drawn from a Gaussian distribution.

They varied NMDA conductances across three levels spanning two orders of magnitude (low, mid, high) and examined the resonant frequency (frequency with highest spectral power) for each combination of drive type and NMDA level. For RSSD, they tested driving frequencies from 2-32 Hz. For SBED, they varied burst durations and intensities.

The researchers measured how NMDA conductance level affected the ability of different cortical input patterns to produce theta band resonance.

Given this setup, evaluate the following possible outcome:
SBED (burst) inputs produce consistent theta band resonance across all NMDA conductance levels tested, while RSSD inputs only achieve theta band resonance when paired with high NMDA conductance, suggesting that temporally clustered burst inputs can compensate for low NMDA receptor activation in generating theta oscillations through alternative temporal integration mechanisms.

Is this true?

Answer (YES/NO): NO